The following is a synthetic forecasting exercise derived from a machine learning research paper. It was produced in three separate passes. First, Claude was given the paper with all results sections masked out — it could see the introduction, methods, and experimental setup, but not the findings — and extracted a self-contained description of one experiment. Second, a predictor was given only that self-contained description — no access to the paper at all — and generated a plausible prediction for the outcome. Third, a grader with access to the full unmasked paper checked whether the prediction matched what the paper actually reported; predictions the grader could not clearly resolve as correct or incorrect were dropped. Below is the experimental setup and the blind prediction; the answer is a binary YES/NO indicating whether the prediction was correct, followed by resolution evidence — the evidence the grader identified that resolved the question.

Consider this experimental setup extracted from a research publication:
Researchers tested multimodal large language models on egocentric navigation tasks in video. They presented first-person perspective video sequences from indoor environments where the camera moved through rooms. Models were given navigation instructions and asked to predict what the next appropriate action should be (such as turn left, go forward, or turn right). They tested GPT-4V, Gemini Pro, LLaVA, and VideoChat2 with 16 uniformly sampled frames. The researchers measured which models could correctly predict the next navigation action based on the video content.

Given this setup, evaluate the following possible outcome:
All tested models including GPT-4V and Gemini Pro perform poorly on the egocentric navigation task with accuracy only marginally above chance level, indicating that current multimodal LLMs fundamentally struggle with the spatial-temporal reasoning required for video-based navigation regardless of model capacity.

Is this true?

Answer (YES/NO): NO